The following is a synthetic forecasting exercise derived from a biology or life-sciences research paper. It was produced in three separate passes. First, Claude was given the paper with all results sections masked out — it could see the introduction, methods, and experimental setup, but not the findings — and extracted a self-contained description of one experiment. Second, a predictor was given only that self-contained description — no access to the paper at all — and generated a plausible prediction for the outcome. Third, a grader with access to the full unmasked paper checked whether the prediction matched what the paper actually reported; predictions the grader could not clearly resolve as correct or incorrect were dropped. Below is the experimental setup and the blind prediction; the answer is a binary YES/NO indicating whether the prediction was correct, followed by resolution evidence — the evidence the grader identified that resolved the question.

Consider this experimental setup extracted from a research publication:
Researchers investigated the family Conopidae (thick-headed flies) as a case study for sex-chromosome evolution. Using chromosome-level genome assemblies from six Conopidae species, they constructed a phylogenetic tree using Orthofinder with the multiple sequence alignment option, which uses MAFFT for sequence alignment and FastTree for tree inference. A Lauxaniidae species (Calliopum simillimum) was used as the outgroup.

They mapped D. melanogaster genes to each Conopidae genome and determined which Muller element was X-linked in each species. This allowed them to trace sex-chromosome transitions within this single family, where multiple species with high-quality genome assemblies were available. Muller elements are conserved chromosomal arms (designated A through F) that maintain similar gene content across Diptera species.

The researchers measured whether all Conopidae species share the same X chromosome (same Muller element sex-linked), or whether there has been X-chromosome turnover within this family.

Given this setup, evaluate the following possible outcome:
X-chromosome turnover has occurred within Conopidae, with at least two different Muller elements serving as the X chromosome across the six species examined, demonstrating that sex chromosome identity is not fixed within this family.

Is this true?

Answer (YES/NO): YES